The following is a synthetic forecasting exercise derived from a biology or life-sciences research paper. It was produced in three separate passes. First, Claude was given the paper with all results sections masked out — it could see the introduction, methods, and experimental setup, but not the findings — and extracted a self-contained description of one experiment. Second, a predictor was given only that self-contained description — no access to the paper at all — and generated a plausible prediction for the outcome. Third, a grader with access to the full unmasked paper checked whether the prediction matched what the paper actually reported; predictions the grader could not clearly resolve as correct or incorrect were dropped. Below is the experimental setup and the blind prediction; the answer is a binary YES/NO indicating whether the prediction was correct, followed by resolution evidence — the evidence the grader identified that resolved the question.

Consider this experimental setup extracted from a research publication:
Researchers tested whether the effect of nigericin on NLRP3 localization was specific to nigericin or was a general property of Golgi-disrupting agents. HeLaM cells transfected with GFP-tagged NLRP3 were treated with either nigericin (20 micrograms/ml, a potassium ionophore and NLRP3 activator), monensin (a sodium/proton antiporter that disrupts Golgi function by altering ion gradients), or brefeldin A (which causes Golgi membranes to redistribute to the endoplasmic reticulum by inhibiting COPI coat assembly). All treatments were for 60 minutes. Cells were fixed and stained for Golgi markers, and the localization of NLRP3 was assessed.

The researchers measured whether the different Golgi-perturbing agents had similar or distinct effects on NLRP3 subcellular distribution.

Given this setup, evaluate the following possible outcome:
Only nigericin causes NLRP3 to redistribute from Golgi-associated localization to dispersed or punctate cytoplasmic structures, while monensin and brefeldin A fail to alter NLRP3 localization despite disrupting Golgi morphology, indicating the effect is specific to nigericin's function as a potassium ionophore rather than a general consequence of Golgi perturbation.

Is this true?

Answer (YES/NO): NO